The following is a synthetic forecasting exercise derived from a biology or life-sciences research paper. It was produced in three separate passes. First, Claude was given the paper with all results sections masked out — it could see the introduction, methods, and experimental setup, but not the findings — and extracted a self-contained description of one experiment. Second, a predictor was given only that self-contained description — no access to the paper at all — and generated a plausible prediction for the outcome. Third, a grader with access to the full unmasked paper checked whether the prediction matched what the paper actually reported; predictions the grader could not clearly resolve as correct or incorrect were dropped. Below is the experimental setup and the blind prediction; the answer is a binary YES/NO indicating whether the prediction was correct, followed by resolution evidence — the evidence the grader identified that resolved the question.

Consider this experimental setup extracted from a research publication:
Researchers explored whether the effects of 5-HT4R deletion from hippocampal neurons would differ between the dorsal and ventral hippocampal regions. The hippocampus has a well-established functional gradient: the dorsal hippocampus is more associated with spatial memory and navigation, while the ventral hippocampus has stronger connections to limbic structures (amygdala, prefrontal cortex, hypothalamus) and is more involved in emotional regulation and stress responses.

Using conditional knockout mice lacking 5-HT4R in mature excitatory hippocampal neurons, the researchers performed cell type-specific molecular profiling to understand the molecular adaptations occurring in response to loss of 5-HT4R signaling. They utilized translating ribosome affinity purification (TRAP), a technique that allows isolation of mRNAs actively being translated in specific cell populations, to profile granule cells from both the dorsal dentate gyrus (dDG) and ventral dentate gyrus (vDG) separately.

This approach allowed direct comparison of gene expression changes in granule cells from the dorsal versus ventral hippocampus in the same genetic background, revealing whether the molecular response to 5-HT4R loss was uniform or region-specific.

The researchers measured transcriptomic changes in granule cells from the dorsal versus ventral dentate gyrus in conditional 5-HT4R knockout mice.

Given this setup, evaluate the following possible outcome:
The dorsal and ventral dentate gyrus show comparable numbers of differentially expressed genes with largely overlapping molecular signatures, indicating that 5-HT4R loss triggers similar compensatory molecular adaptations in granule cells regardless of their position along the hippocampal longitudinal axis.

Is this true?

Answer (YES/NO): NO